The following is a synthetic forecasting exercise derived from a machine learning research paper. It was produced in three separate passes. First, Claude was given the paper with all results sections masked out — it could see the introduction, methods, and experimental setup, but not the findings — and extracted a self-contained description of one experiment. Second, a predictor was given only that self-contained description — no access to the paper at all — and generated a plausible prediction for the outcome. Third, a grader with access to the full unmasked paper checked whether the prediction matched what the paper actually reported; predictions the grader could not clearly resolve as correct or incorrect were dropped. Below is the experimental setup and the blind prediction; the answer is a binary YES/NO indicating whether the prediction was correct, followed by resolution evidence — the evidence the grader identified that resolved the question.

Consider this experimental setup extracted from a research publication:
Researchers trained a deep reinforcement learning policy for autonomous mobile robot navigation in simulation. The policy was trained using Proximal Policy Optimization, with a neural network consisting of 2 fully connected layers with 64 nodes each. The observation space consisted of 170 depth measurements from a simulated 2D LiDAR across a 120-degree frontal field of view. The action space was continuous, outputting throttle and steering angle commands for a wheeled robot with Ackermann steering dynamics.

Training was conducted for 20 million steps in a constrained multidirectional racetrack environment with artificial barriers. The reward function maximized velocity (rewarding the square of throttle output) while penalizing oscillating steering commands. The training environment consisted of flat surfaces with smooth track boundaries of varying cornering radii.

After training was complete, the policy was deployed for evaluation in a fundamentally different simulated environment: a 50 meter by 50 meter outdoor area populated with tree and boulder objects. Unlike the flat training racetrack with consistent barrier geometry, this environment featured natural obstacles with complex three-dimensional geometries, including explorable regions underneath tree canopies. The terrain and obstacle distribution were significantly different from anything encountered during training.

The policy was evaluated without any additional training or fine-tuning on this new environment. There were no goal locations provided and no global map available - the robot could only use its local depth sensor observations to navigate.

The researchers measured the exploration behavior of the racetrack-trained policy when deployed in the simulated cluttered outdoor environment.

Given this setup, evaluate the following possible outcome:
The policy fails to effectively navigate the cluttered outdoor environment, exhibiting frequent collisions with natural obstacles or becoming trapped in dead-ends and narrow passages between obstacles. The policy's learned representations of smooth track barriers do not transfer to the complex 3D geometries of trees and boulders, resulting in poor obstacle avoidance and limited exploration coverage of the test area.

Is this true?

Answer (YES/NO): NO